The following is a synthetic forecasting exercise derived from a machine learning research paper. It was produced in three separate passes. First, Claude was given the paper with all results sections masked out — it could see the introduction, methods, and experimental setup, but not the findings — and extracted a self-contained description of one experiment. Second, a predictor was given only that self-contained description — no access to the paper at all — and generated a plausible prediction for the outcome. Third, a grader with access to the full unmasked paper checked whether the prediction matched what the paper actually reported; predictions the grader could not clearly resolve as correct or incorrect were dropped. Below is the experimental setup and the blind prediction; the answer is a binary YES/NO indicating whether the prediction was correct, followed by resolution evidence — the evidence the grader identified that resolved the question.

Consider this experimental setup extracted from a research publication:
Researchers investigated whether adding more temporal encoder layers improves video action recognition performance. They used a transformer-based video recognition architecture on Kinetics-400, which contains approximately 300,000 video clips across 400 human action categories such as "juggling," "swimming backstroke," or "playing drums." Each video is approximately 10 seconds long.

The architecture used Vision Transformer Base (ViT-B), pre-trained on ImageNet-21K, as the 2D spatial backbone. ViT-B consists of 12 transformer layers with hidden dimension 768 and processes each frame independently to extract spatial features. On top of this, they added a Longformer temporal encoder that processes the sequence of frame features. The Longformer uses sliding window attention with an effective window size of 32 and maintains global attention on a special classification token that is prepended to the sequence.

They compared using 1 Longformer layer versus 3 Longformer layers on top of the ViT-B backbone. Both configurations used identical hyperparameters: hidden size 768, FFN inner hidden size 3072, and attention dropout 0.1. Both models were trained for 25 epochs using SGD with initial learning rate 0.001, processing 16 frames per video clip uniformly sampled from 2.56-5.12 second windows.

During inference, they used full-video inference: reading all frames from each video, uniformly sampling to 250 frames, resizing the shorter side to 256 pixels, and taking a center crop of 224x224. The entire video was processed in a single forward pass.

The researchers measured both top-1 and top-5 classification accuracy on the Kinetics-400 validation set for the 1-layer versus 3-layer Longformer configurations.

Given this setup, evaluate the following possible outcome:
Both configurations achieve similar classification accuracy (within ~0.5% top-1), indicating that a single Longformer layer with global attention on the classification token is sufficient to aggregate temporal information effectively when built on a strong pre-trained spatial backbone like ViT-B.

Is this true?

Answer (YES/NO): YES